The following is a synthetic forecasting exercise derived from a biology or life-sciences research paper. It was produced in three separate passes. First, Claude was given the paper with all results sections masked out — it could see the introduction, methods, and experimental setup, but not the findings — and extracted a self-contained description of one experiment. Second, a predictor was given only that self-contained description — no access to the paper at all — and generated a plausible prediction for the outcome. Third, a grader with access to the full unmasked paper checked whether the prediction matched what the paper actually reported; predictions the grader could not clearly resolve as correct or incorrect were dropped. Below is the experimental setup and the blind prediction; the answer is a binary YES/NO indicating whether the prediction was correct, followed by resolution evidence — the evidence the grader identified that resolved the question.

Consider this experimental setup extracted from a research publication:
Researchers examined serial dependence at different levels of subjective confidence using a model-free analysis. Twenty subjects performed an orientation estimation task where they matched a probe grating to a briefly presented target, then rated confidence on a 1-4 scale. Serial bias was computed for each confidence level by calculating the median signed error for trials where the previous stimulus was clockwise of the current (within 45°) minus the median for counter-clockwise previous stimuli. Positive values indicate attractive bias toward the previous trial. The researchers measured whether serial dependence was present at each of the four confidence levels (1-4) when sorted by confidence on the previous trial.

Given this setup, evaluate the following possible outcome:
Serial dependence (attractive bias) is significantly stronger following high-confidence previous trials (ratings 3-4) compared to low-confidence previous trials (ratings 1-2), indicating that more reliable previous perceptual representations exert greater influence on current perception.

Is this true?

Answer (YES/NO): YES